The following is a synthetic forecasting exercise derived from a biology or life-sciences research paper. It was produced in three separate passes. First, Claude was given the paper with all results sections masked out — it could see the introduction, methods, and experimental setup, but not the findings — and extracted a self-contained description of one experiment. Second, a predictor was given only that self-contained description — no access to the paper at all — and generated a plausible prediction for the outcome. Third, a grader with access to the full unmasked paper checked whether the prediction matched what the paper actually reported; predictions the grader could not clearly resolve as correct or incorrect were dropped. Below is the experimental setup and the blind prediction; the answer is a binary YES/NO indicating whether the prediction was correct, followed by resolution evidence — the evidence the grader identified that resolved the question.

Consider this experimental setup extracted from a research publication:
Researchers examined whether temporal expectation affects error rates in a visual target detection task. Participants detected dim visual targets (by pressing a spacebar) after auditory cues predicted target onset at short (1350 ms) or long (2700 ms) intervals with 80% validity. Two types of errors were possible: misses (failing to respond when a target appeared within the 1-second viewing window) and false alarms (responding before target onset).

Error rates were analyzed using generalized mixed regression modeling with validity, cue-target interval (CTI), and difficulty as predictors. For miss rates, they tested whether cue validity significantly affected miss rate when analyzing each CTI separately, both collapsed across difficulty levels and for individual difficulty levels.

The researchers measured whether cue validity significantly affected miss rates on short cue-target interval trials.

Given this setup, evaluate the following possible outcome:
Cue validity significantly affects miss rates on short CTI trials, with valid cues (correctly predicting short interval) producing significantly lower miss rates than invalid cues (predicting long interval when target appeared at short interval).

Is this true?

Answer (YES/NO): NO